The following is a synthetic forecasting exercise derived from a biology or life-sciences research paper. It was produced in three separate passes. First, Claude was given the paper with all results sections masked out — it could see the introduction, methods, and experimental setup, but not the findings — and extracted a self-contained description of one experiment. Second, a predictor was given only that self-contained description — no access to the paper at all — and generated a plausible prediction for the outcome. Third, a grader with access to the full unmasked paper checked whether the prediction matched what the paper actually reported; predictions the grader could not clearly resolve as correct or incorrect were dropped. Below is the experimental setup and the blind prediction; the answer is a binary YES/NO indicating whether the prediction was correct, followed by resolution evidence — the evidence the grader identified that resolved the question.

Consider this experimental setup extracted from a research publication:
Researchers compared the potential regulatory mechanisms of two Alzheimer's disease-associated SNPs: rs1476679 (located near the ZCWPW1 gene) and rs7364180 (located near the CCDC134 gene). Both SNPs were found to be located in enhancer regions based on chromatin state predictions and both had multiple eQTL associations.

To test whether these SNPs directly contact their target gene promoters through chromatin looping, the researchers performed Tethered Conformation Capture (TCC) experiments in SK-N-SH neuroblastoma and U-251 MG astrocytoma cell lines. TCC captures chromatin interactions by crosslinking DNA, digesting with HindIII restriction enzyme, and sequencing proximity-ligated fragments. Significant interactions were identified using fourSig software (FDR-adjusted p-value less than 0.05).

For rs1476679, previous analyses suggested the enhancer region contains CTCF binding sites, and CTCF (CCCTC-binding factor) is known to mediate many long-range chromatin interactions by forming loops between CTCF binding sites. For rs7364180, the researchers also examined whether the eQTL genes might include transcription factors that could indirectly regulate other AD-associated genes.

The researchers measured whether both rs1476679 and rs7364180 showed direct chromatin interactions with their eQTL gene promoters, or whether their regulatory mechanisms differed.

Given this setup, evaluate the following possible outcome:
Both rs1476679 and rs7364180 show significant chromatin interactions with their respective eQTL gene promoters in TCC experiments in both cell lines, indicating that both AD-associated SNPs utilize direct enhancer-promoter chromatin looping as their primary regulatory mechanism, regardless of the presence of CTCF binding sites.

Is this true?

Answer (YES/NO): NO